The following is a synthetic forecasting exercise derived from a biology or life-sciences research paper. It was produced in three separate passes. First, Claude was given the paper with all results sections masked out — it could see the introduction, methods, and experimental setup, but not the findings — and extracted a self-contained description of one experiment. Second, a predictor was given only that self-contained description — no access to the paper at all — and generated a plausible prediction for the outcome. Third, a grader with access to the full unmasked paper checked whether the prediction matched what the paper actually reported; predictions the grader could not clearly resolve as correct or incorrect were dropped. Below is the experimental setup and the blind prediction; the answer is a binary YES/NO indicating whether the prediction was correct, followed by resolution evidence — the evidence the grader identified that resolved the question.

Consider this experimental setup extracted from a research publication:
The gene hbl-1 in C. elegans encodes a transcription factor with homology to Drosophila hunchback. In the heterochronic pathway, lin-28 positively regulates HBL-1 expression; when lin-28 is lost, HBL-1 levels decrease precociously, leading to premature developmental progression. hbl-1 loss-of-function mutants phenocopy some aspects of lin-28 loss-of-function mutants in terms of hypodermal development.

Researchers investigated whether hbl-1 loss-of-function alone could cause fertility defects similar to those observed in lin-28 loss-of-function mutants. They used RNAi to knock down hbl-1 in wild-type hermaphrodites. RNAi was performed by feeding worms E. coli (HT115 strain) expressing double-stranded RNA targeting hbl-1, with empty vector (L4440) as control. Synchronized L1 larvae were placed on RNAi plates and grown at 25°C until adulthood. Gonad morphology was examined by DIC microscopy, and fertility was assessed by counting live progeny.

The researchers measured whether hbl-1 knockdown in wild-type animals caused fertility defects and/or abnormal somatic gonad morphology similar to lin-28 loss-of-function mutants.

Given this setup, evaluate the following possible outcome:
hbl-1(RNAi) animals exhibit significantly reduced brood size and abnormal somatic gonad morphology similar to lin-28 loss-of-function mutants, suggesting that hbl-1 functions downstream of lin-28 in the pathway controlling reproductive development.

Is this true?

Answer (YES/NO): YES